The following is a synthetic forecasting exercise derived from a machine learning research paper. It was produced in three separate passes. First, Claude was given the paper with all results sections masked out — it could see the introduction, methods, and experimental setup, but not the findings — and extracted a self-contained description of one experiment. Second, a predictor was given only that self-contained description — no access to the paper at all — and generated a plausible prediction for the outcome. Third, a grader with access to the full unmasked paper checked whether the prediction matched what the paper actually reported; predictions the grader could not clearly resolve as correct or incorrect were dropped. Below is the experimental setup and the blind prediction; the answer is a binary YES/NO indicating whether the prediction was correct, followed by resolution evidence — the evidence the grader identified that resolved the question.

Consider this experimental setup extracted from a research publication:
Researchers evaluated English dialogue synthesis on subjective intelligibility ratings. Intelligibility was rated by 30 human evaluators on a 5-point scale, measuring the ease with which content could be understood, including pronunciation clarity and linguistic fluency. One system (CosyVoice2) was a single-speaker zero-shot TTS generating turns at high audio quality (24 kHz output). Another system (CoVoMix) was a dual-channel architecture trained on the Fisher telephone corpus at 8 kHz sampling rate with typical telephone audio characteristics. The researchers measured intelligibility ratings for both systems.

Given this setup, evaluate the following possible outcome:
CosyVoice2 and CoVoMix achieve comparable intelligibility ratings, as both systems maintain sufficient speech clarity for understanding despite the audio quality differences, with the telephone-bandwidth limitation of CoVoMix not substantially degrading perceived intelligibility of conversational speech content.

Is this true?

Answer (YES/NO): NO